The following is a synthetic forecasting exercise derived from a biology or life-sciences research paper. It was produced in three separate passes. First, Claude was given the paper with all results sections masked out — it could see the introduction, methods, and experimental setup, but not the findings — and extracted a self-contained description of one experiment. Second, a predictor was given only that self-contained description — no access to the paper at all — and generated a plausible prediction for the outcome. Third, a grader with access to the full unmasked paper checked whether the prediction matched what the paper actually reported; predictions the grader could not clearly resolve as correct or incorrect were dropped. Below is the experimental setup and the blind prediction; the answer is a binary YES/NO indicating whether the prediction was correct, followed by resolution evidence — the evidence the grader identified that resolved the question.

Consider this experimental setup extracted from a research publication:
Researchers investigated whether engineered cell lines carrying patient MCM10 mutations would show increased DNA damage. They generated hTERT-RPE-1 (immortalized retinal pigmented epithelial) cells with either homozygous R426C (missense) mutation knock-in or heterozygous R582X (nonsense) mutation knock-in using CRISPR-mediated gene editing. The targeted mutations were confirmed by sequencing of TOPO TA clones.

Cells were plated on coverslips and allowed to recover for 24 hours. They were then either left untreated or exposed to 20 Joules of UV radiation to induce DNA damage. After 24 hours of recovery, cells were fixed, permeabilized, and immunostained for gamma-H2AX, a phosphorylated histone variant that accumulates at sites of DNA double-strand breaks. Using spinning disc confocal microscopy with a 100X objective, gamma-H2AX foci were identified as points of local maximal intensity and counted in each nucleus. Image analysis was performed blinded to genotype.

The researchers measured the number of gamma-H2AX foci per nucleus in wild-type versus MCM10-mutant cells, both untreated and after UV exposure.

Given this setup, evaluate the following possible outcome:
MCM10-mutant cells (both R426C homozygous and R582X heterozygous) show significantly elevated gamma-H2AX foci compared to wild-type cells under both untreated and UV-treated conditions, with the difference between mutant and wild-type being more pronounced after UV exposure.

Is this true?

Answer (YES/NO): NO